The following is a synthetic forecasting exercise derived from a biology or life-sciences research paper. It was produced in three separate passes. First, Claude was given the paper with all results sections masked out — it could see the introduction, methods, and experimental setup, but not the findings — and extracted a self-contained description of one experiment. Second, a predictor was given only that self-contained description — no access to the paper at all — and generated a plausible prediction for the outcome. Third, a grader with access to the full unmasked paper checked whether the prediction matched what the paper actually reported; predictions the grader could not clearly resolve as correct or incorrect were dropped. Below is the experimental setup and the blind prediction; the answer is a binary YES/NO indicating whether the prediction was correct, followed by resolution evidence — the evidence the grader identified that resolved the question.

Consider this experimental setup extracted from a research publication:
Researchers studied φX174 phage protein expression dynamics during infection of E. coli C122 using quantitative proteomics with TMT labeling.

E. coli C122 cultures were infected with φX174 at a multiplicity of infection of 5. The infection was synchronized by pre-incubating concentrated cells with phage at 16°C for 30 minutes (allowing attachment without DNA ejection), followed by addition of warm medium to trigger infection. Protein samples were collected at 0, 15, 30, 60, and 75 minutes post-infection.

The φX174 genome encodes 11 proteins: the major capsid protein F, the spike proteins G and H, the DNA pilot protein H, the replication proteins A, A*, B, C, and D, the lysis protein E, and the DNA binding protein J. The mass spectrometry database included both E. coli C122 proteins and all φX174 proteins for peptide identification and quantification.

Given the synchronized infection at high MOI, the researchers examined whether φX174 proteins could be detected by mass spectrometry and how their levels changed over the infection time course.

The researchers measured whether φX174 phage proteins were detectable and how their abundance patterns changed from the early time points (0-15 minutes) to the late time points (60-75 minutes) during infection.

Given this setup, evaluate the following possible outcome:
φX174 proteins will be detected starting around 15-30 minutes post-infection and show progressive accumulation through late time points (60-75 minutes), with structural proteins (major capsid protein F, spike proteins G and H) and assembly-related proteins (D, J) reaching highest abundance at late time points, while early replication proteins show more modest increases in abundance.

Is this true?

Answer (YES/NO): NO